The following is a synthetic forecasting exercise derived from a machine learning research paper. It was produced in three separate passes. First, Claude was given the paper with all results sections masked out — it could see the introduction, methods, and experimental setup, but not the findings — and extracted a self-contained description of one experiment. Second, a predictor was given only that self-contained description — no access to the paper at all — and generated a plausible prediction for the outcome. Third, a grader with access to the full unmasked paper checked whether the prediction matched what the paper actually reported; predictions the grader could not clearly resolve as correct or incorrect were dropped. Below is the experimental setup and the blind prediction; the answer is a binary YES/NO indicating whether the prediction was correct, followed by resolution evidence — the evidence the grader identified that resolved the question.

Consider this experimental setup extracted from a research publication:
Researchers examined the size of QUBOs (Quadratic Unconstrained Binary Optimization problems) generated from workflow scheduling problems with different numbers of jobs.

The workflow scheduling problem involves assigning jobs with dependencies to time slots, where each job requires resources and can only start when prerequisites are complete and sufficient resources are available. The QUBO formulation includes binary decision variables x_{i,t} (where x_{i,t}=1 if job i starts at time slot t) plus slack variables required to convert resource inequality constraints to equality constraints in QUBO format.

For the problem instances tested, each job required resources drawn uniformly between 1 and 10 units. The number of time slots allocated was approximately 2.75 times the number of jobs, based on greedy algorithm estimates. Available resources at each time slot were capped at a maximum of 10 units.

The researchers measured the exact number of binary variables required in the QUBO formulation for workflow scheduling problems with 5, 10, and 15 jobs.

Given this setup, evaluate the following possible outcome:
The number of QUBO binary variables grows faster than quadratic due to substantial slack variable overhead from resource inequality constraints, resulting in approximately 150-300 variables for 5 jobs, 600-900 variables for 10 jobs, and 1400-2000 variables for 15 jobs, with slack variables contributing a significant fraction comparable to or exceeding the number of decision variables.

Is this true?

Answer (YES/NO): NO